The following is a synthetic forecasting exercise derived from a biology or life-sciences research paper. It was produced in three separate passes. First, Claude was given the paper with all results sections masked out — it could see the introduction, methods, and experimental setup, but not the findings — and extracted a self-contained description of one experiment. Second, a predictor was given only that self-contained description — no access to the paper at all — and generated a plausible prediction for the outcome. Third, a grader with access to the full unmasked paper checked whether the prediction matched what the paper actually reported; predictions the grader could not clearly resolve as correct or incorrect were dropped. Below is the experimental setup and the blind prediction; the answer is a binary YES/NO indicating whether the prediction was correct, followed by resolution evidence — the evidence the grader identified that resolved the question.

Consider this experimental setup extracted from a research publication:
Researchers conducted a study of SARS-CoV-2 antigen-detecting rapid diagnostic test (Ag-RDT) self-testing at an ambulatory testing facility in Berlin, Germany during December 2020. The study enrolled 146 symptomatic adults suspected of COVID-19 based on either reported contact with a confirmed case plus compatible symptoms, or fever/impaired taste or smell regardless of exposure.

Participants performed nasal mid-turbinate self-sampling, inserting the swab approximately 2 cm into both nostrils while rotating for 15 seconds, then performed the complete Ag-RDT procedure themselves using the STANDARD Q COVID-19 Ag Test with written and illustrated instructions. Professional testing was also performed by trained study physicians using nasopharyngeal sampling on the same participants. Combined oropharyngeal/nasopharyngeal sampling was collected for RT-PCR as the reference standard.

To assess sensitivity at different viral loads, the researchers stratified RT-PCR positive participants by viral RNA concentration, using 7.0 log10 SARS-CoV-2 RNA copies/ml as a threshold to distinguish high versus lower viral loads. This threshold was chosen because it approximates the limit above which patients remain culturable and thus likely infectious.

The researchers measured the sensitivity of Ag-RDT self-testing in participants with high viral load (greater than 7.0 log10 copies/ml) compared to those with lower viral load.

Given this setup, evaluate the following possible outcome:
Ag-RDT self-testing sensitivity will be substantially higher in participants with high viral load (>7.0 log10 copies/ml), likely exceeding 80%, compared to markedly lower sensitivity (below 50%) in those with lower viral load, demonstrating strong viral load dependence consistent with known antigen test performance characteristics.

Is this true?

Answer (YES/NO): YES